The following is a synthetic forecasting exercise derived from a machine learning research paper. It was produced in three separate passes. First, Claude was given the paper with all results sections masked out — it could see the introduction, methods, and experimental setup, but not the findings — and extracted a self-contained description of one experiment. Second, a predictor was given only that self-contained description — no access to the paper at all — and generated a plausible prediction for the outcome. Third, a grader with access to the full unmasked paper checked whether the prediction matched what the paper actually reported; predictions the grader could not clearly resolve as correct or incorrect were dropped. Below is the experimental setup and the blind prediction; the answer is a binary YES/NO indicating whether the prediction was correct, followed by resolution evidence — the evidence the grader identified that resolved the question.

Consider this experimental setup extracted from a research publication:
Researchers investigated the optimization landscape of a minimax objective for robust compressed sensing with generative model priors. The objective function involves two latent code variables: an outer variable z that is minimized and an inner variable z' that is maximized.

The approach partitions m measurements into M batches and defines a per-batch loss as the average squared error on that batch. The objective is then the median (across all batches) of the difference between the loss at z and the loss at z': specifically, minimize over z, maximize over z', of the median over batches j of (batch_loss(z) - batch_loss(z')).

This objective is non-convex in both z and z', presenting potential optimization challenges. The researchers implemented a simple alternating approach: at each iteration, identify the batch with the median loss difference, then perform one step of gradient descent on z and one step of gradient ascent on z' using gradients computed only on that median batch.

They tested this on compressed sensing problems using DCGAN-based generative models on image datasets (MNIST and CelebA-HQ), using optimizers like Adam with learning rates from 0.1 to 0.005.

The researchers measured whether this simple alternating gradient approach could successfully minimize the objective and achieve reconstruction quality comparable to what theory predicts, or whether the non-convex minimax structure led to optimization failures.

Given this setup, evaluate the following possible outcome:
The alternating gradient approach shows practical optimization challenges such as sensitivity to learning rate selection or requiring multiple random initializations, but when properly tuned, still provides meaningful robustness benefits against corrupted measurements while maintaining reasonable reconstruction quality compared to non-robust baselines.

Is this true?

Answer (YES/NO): NO